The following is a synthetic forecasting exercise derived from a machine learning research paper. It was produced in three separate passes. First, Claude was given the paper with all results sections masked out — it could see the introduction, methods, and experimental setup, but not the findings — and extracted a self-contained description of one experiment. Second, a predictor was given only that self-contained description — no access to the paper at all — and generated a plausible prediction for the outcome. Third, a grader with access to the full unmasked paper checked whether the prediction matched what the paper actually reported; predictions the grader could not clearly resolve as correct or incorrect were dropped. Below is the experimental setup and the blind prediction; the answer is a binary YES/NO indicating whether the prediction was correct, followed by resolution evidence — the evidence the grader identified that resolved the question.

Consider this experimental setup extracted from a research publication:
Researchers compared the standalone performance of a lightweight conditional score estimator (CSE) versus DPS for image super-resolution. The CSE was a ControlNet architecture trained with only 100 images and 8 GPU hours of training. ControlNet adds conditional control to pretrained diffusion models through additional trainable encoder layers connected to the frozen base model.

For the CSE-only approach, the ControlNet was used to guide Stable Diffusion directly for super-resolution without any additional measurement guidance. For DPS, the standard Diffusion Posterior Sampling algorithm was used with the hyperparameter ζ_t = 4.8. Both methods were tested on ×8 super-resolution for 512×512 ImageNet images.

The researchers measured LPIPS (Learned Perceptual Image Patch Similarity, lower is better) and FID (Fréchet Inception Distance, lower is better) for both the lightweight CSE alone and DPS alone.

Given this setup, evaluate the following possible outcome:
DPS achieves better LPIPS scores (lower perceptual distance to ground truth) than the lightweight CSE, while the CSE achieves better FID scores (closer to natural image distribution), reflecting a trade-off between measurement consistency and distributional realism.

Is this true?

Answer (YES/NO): NO